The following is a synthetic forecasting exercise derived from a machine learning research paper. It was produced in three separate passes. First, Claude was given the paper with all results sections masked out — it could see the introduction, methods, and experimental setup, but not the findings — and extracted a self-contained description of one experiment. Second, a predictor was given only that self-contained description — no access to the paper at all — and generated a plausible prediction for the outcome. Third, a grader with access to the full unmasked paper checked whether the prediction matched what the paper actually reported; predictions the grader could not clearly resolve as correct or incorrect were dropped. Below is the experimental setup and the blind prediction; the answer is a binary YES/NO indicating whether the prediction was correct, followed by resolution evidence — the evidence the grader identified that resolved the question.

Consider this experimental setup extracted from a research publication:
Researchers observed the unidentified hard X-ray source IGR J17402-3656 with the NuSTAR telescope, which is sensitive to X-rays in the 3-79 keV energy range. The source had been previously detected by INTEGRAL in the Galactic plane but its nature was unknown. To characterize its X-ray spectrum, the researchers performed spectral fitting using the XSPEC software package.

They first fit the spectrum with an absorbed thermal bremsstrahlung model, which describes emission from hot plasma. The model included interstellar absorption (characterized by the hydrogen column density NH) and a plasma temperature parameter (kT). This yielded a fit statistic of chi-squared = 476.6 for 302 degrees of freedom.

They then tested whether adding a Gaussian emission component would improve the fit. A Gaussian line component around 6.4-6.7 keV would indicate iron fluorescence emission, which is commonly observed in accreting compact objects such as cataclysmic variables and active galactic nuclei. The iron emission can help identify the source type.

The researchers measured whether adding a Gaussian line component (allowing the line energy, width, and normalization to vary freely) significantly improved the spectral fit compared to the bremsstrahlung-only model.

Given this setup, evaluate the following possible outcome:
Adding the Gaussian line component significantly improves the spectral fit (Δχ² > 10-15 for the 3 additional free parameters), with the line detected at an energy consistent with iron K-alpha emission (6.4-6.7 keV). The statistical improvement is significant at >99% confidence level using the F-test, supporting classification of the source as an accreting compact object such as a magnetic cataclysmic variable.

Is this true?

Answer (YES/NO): YES